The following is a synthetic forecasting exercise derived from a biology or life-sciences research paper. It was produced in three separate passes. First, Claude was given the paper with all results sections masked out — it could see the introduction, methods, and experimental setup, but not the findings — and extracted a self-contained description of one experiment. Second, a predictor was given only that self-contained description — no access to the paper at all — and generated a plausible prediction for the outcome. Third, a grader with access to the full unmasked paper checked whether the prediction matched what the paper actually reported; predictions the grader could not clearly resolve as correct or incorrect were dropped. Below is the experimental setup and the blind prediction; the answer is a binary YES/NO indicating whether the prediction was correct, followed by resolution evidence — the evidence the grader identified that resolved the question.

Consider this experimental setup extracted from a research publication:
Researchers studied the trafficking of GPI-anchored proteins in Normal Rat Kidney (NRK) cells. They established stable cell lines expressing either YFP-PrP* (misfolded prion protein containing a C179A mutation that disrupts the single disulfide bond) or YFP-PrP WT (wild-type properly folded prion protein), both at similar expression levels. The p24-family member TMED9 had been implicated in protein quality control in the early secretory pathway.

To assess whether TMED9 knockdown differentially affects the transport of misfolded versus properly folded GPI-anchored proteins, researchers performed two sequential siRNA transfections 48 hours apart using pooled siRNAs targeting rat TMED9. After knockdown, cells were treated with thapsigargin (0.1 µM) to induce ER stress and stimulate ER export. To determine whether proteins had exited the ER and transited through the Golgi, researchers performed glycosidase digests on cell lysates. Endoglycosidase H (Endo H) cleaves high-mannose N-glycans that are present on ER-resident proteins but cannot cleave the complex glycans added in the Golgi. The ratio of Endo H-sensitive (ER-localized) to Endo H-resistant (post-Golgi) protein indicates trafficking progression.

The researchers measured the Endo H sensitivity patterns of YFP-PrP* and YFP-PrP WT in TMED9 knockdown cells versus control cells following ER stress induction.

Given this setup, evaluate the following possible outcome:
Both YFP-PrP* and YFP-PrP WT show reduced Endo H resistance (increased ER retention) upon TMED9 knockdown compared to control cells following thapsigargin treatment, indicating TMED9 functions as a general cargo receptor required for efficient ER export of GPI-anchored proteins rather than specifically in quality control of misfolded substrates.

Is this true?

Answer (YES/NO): NO